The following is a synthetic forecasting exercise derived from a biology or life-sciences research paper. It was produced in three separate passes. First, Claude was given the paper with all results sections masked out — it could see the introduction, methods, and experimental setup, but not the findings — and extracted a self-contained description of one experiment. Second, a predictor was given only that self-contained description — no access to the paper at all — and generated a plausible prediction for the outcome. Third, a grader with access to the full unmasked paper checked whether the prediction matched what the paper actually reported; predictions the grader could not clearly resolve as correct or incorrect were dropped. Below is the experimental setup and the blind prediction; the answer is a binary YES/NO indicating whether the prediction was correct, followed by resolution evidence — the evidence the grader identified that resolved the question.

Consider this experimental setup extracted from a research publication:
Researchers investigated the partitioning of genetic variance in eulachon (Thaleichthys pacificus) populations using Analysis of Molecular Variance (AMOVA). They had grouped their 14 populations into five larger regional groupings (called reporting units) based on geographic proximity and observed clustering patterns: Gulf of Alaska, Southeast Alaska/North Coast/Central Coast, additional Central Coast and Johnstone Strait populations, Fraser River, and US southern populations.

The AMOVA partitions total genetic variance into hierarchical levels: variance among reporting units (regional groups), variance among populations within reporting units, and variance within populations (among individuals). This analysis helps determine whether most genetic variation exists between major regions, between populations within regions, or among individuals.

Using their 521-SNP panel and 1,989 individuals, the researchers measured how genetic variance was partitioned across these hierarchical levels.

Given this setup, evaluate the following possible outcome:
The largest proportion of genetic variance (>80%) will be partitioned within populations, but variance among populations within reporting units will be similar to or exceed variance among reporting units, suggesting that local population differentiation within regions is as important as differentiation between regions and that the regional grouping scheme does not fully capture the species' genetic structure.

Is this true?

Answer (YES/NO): NO